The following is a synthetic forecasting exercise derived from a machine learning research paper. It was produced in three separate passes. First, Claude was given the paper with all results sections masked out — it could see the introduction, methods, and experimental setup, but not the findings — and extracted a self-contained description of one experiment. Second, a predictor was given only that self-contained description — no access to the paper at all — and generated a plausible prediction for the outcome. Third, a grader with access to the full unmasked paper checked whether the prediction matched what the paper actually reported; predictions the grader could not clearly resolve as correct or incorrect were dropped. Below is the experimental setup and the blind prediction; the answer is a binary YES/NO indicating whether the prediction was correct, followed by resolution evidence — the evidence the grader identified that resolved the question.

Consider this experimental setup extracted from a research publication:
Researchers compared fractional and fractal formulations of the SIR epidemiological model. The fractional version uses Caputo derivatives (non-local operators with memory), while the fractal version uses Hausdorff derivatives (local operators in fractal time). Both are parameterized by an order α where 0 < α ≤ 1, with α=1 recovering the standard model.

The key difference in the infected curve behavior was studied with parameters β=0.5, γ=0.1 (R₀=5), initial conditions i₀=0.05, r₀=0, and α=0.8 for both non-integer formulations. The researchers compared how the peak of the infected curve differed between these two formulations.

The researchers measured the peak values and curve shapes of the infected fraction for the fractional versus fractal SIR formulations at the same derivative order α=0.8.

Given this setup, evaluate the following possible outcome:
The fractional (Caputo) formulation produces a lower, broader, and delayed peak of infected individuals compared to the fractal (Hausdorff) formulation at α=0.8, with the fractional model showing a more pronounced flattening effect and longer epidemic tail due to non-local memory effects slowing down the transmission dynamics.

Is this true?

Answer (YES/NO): YES